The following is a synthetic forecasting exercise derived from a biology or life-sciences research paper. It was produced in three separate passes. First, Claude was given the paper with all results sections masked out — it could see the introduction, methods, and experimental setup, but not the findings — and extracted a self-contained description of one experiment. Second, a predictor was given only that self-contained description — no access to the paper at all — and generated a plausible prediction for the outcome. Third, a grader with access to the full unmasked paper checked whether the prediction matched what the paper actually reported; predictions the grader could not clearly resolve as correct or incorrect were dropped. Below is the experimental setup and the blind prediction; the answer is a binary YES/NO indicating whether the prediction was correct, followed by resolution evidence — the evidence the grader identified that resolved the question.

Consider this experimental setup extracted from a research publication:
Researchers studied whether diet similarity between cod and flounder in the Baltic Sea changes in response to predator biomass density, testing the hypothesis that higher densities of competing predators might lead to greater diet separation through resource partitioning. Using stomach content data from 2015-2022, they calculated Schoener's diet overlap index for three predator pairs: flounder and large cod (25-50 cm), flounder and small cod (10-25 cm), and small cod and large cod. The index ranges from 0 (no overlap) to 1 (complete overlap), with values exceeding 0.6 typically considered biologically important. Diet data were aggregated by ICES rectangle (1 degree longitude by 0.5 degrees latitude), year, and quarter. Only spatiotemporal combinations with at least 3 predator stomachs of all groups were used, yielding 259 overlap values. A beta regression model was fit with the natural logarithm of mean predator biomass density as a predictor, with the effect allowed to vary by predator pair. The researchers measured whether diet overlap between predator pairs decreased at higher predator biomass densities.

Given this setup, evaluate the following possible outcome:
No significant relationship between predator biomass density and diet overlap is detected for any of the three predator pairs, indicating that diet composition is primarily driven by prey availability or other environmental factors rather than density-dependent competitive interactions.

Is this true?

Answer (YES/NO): NO